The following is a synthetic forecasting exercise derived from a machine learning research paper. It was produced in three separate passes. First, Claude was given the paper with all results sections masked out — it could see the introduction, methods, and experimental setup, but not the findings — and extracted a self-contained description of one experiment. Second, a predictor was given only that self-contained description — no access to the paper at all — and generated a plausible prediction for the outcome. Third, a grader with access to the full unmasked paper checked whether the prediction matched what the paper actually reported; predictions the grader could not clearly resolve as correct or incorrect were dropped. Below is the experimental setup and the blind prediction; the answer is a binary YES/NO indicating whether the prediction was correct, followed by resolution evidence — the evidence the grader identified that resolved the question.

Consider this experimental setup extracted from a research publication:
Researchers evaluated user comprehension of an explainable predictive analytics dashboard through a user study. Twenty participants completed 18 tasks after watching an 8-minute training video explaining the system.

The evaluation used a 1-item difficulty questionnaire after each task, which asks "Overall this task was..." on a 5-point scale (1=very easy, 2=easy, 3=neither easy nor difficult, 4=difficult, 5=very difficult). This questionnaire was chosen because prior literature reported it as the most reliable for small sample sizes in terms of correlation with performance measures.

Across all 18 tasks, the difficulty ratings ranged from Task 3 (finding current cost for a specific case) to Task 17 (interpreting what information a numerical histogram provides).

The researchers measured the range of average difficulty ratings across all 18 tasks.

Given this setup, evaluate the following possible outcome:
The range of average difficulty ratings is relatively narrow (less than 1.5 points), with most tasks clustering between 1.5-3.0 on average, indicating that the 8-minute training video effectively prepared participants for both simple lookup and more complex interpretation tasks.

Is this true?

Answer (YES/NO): NO